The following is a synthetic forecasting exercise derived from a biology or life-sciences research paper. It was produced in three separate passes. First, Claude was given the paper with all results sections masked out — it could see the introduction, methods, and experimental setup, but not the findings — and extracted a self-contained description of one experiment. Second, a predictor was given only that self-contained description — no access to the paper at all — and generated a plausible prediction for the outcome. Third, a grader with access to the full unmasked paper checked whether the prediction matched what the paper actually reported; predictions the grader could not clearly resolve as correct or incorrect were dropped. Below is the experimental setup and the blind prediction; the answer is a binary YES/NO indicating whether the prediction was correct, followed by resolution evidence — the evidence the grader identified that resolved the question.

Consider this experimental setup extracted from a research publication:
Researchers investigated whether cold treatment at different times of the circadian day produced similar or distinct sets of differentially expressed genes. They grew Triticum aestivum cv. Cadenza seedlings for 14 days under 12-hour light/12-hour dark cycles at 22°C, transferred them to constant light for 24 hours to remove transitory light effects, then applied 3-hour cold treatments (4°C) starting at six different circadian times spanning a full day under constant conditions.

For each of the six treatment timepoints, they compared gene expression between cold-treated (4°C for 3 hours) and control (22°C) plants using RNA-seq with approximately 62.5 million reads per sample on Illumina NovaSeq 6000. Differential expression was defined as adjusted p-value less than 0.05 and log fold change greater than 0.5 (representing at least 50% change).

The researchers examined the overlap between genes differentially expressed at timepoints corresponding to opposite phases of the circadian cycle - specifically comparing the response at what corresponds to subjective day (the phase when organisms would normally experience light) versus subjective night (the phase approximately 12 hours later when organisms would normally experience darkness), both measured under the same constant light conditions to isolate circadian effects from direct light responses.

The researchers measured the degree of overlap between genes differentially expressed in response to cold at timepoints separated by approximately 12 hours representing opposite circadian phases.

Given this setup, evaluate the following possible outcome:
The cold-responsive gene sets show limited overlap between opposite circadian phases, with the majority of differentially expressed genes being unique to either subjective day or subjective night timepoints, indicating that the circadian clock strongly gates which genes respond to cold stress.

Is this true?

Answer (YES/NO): YES